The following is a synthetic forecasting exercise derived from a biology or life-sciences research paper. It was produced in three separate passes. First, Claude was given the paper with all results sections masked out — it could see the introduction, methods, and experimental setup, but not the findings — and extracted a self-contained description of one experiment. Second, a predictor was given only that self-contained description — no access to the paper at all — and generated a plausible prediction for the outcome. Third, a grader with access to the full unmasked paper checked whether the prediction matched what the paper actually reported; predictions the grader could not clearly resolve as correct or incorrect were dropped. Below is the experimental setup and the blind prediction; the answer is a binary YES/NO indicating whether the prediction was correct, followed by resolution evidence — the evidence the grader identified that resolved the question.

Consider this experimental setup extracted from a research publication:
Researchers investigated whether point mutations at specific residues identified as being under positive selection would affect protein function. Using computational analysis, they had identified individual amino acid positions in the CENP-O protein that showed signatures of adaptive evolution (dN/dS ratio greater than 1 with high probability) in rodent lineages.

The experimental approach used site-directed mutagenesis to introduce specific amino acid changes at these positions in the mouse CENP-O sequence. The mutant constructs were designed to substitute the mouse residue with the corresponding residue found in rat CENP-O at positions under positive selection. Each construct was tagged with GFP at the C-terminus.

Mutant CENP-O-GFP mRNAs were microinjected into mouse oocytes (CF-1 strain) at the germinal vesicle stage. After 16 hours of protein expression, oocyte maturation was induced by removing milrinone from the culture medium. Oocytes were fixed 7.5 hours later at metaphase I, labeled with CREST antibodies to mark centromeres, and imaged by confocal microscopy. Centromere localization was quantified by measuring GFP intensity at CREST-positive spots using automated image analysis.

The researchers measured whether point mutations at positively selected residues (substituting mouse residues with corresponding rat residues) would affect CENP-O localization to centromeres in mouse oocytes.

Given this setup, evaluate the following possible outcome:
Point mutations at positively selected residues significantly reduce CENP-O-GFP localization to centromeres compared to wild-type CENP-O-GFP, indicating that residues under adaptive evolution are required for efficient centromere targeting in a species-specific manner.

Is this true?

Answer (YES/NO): NO